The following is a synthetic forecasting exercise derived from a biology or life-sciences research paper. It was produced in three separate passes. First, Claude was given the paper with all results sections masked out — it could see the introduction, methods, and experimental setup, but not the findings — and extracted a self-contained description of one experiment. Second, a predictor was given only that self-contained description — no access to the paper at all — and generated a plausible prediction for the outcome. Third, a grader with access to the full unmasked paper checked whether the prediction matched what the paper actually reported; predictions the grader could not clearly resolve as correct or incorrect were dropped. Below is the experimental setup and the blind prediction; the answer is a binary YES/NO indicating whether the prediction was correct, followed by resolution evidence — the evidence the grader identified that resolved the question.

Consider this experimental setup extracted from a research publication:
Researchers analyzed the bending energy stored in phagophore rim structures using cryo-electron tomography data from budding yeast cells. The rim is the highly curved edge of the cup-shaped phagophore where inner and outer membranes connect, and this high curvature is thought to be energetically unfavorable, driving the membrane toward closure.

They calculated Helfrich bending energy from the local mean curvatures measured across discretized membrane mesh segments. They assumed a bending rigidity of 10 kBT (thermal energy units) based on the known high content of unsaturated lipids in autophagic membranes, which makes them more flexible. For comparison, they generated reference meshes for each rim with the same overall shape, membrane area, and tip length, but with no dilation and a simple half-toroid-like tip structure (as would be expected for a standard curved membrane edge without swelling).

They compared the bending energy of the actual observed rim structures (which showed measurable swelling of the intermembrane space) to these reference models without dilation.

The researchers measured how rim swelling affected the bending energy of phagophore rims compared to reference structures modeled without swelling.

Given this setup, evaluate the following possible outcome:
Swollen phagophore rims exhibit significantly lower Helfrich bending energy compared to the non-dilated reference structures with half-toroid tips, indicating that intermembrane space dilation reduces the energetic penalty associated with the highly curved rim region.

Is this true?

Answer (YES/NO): YES